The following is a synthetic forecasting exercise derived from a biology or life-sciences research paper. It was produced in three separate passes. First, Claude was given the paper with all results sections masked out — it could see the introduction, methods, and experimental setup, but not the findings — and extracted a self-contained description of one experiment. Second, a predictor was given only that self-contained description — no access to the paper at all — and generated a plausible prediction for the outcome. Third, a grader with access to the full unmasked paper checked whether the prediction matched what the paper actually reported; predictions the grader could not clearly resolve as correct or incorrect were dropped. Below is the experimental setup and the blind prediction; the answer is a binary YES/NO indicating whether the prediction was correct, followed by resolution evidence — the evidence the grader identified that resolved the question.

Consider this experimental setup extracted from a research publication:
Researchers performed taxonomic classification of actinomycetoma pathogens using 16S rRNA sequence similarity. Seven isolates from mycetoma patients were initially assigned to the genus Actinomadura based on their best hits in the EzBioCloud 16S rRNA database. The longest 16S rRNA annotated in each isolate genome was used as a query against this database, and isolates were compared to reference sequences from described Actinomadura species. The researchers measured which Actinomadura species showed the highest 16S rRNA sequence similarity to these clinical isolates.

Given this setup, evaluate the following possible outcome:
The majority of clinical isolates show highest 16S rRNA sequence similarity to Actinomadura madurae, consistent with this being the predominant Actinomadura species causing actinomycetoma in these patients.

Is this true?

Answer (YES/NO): NO